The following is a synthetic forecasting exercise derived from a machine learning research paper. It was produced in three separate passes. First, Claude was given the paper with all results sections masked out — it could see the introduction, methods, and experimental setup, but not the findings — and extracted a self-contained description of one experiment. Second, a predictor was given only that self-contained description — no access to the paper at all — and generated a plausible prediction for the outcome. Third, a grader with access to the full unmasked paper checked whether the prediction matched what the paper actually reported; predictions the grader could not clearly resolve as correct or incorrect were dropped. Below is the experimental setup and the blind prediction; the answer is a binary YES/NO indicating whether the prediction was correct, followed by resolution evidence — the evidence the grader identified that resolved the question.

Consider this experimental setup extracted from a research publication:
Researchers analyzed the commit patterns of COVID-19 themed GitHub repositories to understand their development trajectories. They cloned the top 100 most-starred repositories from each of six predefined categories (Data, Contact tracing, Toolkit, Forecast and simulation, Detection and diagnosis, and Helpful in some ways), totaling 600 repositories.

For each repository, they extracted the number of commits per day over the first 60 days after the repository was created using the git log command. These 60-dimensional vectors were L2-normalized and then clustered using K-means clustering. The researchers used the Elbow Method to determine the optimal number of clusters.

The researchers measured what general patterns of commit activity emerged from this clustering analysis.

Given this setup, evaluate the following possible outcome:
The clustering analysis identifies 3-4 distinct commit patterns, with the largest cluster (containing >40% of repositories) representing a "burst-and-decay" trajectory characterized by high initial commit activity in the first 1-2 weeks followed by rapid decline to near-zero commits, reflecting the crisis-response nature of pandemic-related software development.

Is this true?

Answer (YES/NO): NO